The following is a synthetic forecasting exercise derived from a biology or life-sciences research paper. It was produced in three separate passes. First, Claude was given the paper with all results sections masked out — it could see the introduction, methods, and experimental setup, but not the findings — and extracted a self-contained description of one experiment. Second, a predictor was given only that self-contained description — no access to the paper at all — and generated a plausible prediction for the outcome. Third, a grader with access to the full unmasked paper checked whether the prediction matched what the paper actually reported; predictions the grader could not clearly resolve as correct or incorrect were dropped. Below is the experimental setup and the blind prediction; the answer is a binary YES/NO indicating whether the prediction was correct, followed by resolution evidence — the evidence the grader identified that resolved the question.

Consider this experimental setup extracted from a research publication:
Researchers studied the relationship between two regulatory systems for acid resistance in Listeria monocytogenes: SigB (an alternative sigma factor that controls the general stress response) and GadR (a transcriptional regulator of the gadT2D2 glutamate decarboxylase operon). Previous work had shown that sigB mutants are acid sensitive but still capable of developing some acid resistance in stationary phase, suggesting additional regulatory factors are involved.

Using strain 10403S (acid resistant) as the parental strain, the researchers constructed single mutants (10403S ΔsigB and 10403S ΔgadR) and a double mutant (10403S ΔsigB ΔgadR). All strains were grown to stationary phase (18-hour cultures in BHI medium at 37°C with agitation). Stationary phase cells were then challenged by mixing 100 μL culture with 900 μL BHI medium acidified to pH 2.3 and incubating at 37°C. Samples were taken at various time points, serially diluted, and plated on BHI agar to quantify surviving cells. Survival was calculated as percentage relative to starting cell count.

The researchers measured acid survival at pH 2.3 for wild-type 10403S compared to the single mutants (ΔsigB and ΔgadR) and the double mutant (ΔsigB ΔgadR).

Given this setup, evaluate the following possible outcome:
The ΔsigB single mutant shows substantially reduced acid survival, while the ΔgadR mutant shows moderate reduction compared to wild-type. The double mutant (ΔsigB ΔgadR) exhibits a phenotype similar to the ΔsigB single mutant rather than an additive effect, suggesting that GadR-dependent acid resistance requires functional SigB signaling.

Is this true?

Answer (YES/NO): NO